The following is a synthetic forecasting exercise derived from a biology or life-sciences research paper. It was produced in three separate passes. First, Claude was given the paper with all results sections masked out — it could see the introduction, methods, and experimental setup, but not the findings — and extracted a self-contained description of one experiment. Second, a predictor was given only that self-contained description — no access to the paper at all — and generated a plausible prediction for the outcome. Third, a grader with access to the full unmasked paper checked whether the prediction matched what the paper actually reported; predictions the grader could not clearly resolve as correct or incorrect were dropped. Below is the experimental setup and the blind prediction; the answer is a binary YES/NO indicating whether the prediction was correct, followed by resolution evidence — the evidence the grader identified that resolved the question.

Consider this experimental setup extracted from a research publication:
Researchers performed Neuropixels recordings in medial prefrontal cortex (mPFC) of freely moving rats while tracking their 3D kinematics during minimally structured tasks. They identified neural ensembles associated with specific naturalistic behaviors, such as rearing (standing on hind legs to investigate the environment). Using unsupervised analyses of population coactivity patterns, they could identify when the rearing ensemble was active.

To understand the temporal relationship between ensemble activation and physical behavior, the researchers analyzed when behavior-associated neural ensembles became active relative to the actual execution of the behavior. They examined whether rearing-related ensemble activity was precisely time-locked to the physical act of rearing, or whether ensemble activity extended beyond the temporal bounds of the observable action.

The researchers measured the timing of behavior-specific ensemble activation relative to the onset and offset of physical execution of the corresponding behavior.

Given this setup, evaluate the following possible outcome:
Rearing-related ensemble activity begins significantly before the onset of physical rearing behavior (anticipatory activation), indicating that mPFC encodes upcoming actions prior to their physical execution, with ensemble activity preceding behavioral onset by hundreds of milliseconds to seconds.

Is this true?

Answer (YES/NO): YES